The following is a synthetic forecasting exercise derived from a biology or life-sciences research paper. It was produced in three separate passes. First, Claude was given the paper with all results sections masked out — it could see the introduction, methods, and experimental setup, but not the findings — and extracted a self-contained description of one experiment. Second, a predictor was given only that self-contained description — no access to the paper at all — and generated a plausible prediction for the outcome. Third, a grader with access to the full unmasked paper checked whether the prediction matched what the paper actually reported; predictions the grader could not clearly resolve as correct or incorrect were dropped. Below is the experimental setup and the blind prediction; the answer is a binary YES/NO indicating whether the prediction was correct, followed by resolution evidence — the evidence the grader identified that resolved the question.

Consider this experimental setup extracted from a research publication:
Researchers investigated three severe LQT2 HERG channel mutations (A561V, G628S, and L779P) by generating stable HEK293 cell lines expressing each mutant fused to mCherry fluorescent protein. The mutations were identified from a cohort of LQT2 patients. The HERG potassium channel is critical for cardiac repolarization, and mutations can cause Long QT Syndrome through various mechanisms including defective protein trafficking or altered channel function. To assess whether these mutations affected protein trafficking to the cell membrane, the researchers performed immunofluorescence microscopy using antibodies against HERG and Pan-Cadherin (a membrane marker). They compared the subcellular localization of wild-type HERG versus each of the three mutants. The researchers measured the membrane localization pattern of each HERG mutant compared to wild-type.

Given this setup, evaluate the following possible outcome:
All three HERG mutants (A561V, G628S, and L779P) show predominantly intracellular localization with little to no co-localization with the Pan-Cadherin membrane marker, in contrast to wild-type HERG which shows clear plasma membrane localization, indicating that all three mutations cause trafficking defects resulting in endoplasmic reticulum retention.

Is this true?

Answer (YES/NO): NO